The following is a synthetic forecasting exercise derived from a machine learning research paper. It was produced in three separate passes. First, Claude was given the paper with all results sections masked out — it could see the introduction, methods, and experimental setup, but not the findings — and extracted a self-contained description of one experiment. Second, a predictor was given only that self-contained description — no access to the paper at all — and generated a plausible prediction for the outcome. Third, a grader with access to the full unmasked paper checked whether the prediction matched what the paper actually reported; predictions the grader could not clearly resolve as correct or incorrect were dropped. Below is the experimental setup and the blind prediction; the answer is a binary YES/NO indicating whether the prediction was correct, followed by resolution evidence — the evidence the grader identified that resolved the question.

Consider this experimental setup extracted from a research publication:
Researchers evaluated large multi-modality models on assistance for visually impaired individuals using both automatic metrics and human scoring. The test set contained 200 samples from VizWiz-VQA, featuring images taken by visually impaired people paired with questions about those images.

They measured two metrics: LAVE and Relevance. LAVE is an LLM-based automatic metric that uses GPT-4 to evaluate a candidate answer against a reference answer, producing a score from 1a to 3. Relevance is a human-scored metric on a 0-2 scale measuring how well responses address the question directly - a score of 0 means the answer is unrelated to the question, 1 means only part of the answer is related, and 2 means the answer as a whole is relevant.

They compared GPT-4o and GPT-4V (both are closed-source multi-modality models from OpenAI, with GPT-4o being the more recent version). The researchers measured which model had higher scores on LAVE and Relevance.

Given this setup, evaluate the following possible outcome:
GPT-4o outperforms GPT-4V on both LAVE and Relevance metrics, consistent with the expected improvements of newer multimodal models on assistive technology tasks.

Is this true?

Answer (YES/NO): NO